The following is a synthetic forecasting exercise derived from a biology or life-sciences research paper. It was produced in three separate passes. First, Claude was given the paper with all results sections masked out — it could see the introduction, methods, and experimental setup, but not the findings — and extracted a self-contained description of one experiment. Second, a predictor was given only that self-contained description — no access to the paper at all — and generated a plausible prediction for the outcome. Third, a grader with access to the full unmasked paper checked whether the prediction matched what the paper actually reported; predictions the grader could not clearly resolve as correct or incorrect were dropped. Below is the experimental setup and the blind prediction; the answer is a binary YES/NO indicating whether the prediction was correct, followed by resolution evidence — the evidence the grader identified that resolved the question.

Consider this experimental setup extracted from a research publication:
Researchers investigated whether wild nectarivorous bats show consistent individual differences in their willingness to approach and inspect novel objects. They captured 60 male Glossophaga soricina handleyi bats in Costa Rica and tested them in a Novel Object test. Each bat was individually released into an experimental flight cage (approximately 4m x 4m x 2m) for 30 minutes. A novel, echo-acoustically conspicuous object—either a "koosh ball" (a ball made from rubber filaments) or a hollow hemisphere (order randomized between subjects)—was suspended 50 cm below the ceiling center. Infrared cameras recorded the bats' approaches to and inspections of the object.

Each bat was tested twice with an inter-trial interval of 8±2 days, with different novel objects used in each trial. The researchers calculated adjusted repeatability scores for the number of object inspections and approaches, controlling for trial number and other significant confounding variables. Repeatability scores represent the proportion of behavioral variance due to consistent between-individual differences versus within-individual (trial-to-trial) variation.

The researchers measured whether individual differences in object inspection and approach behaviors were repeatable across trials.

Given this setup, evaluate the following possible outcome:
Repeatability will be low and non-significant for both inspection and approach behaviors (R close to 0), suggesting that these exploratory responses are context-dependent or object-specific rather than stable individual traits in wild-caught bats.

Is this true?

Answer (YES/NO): NO